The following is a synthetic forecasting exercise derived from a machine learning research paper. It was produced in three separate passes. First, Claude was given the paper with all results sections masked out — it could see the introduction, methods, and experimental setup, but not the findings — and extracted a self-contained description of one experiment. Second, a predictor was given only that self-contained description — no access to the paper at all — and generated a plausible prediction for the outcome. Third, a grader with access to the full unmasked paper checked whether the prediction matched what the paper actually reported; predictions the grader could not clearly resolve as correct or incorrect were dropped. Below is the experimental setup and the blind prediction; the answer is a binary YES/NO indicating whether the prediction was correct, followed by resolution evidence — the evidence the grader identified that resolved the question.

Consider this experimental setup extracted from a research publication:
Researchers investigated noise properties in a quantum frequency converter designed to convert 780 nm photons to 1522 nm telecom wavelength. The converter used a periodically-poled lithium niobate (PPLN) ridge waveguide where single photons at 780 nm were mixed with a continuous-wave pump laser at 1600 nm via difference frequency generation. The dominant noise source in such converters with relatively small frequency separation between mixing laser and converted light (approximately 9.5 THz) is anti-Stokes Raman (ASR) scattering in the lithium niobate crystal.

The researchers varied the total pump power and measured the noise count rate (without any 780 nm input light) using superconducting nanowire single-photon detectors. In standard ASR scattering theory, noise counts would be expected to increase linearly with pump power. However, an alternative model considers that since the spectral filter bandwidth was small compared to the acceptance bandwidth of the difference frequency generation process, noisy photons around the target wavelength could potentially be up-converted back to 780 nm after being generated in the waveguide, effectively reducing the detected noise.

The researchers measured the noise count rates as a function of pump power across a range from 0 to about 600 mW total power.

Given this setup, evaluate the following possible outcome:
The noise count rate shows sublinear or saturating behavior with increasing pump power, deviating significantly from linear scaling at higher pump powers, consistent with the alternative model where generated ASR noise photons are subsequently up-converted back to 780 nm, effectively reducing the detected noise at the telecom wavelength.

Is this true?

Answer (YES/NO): YES